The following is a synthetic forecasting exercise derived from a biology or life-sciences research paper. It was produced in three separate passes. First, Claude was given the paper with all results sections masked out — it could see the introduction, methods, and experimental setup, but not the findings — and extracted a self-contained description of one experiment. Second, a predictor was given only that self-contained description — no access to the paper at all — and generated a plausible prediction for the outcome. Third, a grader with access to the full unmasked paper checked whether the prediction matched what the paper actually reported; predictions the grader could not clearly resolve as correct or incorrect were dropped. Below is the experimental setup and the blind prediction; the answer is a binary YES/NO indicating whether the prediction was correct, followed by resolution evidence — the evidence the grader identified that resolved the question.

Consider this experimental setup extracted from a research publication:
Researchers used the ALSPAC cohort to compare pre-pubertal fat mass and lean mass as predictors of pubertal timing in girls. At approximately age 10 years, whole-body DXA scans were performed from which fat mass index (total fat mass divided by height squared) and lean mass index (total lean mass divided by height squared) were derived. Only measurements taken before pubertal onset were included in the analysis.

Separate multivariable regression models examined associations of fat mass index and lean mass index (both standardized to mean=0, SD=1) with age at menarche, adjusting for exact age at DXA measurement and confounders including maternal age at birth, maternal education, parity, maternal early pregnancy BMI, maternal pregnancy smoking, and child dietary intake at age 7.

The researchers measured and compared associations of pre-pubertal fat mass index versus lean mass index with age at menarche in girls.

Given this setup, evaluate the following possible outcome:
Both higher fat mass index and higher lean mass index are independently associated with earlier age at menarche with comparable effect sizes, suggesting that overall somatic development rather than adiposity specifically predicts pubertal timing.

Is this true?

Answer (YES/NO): YES